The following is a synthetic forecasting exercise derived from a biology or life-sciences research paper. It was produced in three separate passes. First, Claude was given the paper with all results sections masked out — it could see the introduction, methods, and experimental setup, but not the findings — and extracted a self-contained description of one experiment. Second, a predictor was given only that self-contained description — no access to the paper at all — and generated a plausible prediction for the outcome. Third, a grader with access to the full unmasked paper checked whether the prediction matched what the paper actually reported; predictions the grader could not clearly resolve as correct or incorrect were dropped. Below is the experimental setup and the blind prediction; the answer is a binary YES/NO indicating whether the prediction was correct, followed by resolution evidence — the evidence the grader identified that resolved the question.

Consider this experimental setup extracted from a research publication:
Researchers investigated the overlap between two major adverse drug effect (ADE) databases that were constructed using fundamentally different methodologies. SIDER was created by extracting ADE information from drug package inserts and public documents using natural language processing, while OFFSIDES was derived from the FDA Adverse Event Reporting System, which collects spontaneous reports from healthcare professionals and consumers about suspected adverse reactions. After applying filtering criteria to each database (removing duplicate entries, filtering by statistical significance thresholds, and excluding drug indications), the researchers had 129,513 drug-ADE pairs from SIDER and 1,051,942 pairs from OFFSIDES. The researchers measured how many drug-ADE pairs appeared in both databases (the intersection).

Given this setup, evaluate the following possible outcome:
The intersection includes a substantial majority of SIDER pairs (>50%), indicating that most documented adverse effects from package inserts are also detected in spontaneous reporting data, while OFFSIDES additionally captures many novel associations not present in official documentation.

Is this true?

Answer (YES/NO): NO